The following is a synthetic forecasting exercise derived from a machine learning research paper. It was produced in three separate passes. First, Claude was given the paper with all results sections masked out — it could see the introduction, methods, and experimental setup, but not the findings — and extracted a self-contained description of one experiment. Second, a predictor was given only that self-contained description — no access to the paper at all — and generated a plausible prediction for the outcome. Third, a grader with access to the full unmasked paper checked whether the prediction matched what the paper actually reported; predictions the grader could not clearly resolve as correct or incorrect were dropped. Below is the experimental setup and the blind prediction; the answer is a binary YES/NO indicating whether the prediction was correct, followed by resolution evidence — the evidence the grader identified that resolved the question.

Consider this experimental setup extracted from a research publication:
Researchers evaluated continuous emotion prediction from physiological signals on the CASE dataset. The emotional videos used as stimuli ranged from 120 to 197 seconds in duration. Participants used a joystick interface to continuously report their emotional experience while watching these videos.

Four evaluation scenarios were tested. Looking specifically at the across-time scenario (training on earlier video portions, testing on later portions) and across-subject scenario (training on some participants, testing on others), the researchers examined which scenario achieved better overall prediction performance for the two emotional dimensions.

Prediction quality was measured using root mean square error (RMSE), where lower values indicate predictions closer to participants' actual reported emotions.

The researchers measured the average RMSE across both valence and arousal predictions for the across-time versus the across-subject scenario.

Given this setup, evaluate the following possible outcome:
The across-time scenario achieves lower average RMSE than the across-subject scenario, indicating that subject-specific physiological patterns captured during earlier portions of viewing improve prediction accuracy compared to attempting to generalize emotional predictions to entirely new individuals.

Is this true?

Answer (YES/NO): NO